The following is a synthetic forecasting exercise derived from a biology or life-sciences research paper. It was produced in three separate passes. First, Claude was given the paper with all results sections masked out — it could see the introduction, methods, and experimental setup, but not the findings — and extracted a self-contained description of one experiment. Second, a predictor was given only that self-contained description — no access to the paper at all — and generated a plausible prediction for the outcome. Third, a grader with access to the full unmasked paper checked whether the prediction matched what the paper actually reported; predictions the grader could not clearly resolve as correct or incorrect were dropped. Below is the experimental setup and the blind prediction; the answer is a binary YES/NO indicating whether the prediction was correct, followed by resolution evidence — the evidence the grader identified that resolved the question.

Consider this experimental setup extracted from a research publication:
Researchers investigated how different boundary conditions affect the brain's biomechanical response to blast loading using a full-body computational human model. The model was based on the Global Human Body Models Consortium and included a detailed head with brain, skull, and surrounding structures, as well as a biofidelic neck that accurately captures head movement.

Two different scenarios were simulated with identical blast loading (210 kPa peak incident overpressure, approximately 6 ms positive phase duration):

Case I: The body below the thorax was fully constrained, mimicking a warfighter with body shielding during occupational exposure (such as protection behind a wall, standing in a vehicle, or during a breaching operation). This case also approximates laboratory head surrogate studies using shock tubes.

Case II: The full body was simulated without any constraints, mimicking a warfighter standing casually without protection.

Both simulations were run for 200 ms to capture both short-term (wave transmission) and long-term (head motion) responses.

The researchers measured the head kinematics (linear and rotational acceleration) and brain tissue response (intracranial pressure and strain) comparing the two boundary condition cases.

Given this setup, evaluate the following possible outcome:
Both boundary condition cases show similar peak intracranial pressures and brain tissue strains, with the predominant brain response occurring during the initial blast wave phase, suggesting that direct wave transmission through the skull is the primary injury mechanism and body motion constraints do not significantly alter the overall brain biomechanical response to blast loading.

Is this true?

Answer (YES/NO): NO